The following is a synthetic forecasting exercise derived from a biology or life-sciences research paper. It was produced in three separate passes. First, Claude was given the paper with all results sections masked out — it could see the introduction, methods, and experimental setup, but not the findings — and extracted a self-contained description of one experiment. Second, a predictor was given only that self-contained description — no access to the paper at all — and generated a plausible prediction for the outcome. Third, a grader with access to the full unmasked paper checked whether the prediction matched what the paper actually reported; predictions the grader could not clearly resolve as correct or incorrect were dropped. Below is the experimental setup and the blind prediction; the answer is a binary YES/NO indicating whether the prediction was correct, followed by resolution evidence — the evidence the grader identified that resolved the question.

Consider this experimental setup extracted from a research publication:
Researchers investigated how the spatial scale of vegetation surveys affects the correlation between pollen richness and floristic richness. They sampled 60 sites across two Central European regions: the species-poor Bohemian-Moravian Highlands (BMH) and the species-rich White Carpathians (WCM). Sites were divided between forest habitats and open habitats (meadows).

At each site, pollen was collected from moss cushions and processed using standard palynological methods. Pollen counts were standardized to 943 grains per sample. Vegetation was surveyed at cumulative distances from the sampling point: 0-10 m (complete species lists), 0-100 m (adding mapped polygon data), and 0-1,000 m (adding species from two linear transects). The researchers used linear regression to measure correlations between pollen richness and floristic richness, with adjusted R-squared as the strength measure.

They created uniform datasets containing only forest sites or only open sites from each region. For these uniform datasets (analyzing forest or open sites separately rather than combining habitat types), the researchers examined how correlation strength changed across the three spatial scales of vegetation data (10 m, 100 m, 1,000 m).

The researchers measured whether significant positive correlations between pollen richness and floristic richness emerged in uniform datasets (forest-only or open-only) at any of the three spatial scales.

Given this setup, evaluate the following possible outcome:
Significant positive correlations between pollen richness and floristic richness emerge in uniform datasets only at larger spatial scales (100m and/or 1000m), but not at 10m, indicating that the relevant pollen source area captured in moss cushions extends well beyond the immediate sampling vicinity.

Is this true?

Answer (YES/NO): NO